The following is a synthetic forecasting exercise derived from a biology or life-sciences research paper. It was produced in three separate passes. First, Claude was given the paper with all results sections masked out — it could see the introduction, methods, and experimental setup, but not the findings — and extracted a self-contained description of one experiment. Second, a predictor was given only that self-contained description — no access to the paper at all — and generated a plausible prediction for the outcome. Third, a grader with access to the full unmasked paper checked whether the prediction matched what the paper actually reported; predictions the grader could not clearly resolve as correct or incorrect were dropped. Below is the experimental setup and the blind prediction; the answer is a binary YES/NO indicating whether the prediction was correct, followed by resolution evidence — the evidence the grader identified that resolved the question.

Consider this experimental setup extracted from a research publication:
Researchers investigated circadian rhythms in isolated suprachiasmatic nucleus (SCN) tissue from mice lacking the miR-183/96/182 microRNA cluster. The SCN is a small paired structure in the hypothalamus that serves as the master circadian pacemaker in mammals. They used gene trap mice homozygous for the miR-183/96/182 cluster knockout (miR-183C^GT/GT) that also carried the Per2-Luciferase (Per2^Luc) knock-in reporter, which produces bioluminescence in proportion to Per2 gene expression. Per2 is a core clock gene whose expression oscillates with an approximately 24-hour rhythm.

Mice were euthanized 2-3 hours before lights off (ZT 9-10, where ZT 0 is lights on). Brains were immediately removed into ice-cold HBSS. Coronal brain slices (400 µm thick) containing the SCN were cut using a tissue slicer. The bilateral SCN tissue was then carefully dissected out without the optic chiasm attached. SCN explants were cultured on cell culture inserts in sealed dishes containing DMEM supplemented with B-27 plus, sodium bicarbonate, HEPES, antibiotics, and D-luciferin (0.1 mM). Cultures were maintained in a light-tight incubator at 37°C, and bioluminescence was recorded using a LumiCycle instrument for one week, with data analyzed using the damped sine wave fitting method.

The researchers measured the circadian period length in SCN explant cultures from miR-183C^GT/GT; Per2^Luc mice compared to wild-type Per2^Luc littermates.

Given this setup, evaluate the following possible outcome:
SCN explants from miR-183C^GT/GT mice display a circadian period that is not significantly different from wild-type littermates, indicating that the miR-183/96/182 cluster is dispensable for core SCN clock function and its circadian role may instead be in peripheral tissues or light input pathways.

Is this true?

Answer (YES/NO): YES